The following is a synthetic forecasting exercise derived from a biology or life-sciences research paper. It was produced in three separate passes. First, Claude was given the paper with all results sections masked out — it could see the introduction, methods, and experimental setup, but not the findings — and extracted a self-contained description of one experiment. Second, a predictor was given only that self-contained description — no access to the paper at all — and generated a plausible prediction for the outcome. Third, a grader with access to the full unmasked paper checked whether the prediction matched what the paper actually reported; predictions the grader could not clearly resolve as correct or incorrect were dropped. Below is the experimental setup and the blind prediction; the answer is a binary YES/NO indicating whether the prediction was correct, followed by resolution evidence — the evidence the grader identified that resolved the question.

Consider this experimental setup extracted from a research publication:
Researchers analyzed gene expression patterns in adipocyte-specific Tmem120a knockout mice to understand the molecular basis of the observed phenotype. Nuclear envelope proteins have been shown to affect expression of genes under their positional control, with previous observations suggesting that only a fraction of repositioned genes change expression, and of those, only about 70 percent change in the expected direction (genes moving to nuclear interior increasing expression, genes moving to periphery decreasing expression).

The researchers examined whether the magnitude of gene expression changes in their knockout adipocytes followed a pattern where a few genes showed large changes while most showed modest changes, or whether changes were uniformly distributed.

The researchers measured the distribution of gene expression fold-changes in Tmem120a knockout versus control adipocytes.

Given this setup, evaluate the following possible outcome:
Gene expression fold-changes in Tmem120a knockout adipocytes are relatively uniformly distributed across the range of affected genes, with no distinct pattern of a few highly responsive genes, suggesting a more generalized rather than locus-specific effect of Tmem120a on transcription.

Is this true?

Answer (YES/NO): NO